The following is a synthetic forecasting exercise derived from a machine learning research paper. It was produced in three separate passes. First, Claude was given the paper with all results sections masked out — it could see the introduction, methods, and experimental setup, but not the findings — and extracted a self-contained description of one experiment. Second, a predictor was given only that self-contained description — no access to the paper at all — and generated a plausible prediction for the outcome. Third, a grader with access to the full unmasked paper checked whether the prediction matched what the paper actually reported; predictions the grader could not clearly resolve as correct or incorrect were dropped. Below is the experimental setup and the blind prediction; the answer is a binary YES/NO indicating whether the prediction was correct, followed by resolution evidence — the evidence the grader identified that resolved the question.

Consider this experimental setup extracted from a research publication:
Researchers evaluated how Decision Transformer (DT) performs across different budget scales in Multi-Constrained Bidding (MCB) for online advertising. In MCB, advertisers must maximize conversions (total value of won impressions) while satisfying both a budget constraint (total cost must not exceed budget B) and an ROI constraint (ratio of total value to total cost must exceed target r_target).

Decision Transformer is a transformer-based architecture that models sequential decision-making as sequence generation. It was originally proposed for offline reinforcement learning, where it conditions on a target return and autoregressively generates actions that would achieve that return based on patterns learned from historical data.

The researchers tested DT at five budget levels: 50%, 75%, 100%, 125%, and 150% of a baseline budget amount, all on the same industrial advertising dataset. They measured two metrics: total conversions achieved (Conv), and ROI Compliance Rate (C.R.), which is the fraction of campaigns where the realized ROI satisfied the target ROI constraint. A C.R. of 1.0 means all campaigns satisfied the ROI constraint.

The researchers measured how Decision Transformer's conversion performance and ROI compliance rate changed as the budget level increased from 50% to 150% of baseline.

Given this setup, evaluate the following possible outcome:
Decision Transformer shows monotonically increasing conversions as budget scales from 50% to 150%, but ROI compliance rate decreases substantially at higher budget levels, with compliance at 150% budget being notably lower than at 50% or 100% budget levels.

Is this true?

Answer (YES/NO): NO